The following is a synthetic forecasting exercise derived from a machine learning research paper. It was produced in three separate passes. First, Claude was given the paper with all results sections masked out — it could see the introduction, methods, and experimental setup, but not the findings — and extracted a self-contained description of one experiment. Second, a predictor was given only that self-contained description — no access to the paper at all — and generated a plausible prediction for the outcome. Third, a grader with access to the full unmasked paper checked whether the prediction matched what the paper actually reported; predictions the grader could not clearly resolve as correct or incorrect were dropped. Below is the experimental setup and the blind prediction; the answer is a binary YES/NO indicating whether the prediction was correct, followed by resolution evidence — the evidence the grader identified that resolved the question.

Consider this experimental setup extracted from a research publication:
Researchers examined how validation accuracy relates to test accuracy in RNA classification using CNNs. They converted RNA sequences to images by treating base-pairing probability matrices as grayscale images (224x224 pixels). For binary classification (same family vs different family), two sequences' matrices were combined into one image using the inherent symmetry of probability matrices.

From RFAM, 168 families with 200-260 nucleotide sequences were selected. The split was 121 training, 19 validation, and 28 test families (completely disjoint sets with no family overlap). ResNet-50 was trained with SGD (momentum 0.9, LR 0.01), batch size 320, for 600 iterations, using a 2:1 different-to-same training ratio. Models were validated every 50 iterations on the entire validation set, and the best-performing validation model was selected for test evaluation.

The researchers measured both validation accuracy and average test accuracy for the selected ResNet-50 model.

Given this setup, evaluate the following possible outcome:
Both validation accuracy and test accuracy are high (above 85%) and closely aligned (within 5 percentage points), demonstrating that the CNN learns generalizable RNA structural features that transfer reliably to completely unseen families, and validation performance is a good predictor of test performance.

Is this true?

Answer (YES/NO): NO